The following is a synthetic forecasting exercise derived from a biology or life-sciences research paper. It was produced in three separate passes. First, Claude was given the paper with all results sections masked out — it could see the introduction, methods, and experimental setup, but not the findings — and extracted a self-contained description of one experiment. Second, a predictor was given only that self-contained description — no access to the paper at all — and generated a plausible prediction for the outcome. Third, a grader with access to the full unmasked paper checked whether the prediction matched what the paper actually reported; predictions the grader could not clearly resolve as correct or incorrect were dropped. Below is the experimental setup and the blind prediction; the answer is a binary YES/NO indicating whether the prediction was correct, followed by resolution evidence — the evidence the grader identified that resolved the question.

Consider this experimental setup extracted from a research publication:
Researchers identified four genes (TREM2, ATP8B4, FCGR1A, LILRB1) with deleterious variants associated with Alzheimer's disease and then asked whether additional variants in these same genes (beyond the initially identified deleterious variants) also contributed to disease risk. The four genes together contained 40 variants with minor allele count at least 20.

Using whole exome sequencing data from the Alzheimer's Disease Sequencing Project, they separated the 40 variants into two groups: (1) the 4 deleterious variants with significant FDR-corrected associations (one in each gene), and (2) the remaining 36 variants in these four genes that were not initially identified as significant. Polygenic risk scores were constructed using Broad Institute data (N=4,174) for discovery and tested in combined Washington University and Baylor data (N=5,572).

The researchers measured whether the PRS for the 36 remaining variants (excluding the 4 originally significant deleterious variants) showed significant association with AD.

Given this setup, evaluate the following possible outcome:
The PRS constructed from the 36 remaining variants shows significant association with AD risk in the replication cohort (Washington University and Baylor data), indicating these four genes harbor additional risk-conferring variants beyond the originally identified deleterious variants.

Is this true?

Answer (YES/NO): YES